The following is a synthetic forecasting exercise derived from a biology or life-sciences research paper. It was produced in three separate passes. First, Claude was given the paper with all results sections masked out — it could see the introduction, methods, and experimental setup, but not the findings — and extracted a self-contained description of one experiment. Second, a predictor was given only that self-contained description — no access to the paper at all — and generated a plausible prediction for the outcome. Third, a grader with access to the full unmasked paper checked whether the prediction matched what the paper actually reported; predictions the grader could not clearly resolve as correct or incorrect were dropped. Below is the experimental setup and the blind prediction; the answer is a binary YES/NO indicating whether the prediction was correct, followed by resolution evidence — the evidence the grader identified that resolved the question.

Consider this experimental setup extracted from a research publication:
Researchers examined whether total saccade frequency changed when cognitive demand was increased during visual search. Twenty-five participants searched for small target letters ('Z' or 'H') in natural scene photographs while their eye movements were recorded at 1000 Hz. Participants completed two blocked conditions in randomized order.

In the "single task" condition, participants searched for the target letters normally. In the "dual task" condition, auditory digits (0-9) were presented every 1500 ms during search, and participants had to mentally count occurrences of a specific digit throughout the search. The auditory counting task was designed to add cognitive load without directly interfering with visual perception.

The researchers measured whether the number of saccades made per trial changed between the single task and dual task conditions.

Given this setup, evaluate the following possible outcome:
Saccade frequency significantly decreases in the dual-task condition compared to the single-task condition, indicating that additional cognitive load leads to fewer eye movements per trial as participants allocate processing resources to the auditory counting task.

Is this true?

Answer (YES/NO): YES